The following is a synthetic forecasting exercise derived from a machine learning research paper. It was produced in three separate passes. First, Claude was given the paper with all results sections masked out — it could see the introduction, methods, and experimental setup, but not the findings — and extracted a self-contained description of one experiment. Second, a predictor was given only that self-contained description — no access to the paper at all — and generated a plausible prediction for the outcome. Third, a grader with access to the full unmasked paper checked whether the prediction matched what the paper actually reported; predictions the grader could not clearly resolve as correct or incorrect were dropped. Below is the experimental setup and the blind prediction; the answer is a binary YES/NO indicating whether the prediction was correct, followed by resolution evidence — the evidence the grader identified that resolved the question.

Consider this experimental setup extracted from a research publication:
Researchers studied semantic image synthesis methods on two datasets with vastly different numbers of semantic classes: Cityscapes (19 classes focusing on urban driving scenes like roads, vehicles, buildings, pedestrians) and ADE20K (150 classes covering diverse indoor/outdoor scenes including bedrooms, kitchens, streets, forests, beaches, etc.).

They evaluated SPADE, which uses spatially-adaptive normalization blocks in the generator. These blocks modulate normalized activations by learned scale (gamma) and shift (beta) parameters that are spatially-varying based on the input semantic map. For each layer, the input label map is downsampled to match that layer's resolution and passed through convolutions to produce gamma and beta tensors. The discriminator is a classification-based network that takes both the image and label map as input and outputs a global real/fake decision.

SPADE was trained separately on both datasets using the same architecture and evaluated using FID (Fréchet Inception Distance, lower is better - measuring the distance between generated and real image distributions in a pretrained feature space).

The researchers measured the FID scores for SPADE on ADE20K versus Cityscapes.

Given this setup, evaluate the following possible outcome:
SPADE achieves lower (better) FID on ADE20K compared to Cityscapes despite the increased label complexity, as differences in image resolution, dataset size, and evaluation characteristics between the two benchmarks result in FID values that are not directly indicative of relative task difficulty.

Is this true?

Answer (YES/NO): YES